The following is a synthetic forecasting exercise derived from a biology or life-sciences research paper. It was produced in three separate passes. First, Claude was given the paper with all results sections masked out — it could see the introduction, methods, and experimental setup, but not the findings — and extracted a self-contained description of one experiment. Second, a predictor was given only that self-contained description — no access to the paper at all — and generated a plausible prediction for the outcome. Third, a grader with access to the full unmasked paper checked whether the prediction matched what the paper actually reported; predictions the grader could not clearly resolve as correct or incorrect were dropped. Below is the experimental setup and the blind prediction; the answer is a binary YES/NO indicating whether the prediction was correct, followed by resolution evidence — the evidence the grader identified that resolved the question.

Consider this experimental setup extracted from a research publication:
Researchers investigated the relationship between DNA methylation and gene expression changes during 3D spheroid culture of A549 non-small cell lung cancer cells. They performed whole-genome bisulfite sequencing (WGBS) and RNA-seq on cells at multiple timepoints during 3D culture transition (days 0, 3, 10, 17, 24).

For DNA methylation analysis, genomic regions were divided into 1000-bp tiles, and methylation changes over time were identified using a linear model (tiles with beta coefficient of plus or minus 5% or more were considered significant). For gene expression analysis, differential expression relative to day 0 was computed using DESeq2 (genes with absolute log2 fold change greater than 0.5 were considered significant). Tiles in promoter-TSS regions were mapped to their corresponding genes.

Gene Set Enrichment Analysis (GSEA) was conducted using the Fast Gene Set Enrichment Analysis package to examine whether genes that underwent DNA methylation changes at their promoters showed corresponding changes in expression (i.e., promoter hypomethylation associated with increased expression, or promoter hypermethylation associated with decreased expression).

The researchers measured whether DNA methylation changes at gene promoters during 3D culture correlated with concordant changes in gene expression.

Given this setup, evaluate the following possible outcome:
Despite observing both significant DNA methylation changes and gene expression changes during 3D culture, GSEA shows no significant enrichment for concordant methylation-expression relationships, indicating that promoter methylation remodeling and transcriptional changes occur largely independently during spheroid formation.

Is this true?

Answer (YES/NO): NO